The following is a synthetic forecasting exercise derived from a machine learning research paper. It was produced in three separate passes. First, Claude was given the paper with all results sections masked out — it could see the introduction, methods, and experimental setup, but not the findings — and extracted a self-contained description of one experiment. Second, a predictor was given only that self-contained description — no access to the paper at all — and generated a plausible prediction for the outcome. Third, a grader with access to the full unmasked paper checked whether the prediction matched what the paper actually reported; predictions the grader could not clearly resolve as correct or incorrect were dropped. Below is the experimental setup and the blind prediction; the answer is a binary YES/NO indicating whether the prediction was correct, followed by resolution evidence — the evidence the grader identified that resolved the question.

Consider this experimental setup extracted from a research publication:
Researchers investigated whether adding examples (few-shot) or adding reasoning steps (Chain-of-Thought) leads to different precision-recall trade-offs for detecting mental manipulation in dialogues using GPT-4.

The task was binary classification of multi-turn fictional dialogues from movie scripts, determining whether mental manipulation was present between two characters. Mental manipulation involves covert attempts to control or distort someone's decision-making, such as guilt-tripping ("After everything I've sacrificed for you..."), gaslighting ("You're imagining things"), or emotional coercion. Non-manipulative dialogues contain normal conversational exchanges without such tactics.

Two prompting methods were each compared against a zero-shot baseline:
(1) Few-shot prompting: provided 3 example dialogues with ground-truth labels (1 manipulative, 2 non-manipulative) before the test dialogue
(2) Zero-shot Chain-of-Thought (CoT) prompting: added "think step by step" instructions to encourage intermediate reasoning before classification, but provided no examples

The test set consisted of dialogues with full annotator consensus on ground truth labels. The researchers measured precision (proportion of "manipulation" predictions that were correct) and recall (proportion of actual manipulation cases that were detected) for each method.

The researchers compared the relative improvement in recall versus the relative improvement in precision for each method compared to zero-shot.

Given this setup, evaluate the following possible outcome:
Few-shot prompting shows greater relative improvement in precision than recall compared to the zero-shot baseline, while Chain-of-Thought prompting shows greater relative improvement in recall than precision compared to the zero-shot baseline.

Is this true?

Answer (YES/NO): NO